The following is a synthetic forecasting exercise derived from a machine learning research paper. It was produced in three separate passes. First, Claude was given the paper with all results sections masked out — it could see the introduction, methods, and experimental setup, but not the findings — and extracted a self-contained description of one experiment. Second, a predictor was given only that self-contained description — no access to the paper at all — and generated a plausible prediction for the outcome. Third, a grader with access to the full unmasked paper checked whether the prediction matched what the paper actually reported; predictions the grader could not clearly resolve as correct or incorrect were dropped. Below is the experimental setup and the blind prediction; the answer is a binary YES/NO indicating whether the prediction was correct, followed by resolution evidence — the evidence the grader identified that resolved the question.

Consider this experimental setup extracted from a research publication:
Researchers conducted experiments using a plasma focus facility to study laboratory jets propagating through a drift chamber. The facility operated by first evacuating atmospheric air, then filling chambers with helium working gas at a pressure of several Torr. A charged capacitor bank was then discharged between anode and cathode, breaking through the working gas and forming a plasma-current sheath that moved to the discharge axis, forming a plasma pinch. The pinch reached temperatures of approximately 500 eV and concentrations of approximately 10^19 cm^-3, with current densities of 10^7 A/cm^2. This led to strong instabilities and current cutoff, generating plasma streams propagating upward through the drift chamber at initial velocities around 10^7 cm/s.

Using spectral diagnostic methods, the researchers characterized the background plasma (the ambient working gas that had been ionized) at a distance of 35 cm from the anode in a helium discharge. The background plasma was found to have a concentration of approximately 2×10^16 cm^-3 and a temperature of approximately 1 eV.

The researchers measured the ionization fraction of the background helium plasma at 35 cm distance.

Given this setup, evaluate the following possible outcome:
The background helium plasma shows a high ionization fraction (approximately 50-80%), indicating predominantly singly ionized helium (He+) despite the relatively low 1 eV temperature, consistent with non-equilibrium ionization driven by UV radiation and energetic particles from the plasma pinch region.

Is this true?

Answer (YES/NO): NO